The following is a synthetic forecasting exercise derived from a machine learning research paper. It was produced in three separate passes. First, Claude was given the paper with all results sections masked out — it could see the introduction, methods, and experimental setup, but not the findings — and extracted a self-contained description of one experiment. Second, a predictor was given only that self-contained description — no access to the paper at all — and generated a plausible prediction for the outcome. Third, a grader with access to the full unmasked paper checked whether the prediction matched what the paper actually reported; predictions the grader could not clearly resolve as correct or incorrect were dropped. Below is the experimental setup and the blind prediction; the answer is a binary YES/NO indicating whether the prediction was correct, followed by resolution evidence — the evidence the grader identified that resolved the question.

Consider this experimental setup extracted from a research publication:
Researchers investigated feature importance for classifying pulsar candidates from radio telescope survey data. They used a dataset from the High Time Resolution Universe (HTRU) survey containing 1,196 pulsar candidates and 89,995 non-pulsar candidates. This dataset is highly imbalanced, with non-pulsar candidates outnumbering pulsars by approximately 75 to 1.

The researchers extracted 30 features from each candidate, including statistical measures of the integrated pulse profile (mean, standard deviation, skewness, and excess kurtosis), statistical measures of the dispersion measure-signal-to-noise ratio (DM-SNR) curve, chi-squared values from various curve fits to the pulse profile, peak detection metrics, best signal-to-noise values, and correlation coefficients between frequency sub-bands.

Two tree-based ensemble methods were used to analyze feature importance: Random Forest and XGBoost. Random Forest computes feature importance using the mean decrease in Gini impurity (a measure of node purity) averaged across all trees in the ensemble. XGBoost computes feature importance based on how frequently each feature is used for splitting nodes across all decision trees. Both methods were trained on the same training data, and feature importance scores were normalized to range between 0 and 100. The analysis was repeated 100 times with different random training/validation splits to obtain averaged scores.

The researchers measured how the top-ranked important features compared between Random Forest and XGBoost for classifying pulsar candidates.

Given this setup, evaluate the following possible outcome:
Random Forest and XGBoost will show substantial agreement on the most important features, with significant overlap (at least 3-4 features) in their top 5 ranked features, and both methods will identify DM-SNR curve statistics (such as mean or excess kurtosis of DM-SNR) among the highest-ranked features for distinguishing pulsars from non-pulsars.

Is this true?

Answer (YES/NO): NO